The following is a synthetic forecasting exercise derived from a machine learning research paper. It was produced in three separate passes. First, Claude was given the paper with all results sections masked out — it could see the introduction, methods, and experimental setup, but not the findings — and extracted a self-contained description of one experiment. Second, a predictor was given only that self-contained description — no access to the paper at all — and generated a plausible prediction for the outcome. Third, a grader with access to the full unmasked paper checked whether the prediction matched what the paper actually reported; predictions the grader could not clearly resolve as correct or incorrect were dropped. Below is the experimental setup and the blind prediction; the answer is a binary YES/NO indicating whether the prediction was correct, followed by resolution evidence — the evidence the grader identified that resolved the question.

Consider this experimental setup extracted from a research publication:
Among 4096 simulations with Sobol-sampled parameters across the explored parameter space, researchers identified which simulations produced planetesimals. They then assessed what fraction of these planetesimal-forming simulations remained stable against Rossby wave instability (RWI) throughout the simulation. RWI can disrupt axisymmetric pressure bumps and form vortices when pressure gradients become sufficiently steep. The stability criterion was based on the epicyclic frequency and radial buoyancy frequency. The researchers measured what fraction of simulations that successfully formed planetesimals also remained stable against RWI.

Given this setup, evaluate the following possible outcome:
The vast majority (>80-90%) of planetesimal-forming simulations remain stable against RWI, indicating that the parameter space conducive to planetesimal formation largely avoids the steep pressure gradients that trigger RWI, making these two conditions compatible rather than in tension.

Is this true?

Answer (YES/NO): NO